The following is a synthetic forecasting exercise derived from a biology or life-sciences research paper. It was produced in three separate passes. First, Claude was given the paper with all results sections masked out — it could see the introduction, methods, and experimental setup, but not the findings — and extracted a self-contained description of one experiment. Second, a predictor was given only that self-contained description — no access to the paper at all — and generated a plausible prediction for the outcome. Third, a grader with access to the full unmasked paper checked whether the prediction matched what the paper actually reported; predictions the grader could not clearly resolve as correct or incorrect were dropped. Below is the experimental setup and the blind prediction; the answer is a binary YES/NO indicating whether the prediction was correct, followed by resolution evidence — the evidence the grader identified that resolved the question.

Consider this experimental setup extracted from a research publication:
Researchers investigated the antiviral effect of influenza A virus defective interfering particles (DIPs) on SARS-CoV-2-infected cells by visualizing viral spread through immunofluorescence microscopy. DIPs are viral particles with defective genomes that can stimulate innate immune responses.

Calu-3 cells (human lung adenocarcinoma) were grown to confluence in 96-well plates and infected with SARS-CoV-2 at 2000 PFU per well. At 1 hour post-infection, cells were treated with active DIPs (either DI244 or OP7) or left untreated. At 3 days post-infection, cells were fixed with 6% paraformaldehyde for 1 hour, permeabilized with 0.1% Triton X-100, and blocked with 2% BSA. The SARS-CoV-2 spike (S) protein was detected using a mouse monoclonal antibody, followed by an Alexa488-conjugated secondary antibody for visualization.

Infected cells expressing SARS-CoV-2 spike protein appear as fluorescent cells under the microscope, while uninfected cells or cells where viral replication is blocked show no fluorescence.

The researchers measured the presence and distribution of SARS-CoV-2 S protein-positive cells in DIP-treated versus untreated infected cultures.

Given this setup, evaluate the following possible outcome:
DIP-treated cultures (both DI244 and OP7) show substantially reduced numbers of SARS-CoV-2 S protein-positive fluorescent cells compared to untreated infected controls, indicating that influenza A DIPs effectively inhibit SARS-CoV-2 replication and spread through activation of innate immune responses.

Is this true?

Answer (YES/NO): YES